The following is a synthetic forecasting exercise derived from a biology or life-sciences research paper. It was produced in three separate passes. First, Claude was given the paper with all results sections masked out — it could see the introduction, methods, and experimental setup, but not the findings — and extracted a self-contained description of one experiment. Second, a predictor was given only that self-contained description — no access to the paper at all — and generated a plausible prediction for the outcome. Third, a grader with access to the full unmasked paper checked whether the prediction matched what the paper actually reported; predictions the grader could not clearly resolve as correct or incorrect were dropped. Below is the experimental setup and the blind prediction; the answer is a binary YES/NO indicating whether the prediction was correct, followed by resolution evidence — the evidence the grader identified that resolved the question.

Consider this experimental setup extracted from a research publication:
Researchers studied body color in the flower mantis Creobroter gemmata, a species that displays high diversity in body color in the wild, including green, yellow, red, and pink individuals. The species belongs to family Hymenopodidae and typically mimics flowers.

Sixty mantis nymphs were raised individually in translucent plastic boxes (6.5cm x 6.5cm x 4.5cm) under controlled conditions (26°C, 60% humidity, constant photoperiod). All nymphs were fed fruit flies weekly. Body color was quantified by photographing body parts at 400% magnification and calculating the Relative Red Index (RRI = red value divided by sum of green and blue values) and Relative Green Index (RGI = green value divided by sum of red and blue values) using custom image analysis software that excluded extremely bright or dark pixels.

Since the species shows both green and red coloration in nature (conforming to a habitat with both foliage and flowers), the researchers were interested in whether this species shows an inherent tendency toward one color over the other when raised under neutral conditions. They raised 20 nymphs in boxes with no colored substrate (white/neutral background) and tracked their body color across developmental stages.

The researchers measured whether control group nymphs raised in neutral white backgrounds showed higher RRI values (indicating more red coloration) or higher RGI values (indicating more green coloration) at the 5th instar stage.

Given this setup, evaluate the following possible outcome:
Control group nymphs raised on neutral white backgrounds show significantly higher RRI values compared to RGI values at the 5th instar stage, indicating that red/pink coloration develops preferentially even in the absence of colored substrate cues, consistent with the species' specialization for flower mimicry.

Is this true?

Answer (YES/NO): YES